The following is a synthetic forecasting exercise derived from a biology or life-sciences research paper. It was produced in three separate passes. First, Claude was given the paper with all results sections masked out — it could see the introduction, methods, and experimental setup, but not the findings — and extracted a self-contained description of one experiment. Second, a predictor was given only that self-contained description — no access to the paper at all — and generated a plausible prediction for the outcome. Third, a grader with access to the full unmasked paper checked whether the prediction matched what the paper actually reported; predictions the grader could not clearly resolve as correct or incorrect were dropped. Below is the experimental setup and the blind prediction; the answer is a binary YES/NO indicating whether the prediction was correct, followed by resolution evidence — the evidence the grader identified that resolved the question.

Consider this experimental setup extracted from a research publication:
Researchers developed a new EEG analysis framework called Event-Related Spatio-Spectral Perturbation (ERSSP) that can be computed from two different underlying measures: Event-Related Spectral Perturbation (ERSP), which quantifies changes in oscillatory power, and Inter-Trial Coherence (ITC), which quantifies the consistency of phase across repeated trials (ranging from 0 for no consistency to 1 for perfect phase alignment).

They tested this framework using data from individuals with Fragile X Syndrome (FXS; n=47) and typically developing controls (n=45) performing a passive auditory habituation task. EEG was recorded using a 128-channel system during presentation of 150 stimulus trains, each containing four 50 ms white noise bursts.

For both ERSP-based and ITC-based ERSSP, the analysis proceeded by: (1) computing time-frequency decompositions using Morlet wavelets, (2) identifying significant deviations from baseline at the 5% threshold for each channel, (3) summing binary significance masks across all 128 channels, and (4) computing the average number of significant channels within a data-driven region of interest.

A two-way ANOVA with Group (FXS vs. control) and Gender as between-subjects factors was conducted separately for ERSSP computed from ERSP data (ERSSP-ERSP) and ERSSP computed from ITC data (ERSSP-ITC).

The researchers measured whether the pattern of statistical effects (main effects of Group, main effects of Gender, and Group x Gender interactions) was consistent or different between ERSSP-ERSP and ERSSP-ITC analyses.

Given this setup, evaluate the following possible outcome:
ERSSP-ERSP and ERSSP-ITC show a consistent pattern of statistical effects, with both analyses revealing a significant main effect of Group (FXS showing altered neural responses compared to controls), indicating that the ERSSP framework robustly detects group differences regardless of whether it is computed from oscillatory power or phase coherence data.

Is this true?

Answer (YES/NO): NO